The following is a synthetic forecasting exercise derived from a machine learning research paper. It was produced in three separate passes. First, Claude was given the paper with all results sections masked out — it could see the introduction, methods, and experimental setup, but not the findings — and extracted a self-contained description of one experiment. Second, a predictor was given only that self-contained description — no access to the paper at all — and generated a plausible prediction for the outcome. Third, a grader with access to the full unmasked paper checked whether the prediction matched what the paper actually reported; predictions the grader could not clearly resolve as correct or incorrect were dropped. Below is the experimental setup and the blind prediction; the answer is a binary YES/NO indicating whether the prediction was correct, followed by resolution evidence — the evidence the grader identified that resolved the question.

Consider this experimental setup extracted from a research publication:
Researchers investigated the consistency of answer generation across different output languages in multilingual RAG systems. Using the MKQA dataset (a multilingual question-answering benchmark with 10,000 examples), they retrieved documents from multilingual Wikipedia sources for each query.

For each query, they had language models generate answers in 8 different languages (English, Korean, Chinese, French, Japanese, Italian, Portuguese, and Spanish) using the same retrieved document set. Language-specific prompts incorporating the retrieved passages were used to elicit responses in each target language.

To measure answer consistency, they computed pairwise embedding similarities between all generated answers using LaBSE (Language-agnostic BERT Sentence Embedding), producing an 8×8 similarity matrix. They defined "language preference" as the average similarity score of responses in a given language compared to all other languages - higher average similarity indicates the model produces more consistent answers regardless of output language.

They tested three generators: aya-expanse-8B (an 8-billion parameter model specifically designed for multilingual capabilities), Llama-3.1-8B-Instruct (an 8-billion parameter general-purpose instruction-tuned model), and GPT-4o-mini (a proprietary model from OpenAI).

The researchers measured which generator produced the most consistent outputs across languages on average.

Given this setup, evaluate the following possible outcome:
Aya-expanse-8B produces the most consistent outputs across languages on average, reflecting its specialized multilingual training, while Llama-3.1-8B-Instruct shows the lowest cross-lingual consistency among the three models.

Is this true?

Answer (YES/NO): NO